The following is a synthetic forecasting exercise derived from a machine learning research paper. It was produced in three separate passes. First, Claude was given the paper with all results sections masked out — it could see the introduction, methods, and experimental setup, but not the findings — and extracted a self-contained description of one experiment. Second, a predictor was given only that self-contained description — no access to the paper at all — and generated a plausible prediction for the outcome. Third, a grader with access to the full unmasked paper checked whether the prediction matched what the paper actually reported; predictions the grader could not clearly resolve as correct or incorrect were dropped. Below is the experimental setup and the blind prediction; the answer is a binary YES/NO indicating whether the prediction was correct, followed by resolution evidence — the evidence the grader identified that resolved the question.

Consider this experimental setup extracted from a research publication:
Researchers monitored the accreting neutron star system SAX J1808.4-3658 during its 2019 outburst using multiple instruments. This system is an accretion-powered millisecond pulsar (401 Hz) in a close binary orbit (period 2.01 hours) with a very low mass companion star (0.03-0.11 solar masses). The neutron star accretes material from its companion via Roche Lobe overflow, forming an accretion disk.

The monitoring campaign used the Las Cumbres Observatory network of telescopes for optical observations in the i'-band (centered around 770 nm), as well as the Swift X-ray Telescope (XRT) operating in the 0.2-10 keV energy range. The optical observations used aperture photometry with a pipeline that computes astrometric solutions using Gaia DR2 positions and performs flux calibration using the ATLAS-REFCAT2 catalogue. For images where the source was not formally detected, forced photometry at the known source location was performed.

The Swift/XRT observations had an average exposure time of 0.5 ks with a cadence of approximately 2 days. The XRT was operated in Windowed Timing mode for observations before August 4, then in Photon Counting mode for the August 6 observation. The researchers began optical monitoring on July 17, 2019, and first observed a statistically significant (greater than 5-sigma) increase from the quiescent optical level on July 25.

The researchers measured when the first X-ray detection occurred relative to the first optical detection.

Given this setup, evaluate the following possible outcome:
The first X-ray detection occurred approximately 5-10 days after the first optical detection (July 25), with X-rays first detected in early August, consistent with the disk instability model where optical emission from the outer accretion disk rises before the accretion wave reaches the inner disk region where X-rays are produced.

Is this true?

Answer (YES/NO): NO